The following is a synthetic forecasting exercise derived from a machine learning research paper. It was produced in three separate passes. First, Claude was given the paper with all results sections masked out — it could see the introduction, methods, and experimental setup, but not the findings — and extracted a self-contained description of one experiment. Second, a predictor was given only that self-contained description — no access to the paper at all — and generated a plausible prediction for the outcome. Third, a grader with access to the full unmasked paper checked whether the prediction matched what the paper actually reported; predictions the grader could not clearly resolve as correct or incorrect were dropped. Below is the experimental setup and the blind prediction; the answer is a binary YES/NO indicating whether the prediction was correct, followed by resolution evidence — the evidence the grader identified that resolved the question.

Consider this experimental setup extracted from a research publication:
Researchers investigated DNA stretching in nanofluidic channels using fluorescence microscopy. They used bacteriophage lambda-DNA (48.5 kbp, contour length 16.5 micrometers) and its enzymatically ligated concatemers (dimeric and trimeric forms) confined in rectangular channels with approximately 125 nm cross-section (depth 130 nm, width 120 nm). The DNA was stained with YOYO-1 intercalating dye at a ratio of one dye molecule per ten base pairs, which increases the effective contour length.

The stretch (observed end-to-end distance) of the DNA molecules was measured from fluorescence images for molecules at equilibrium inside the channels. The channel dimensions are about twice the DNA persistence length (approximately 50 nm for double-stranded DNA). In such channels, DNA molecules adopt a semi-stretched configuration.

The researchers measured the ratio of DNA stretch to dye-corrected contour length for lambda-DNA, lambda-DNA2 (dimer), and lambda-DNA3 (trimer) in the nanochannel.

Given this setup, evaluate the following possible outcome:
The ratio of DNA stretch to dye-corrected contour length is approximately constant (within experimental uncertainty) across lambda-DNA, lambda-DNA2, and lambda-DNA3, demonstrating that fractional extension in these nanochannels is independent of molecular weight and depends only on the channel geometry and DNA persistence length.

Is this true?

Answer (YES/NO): NO